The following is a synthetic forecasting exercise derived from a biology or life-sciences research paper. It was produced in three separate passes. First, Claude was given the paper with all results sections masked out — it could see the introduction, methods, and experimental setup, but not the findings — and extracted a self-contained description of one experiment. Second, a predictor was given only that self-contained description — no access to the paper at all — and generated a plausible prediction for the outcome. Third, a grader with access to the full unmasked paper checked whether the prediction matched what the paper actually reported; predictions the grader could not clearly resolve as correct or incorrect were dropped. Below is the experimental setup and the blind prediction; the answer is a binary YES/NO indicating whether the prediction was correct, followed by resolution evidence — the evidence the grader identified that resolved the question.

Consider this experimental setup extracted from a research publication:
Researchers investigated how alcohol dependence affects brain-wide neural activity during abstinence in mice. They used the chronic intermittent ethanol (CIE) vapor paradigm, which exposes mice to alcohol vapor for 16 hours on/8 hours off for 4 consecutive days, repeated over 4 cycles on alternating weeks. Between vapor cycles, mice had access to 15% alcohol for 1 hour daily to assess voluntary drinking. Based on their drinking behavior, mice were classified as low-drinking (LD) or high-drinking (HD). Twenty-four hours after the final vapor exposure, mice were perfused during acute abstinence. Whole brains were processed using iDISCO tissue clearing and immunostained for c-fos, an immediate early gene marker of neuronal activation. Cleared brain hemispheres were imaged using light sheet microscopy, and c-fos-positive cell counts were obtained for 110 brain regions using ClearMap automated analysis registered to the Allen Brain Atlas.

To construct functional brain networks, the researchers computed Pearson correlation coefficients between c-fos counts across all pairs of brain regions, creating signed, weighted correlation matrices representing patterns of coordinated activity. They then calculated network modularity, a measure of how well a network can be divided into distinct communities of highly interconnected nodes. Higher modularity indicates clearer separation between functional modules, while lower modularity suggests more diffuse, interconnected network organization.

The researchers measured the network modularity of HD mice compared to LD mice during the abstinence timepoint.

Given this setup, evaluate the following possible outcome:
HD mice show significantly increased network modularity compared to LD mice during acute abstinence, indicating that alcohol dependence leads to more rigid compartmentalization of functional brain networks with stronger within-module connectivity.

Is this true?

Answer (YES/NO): NO